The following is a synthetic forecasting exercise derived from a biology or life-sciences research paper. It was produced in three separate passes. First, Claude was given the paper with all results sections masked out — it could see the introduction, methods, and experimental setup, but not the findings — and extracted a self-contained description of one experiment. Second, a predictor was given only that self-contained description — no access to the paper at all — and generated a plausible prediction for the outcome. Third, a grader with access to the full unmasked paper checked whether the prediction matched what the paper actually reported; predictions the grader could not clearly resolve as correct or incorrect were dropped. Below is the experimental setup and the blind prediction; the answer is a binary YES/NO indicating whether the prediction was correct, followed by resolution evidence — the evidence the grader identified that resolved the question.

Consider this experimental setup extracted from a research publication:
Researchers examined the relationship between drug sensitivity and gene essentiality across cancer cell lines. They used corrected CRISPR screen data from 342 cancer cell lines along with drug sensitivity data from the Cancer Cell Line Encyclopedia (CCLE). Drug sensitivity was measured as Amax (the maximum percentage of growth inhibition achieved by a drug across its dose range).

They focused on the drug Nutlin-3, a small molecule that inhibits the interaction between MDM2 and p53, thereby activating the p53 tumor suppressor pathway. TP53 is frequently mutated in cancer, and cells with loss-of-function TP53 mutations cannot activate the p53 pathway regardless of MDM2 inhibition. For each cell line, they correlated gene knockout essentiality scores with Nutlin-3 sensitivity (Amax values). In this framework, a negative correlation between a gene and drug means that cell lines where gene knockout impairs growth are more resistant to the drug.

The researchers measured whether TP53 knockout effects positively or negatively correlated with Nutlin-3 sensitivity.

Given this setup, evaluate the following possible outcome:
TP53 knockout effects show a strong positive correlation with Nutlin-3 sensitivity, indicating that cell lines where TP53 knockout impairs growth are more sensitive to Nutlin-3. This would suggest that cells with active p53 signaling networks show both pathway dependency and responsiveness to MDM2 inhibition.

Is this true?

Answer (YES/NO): NO